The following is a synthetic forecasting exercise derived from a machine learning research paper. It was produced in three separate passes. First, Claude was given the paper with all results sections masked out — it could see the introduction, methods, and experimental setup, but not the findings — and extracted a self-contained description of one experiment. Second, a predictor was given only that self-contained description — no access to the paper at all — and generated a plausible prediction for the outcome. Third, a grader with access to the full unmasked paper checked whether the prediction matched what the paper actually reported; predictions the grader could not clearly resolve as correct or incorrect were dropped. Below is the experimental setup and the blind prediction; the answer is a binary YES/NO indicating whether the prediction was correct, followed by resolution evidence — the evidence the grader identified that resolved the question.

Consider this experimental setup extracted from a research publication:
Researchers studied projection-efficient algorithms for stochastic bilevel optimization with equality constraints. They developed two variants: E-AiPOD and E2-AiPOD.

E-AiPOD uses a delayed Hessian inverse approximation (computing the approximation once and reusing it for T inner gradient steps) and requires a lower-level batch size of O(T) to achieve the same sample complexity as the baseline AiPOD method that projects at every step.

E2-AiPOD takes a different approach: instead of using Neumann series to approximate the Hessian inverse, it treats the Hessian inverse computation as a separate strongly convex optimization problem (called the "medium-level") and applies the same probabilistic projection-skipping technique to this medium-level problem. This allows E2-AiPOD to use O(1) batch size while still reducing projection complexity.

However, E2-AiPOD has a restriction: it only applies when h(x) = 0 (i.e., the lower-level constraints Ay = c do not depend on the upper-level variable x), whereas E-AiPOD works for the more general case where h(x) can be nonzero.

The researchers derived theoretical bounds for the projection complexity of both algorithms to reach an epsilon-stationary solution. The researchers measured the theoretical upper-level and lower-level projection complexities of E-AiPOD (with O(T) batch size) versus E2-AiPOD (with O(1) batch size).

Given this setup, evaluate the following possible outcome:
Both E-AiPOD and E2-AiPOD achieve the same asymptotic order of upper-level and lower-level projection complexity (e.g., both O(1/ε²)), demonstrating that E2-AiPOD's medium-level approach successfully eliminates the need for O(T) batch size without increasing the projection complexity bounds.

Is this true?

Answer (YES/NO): NO